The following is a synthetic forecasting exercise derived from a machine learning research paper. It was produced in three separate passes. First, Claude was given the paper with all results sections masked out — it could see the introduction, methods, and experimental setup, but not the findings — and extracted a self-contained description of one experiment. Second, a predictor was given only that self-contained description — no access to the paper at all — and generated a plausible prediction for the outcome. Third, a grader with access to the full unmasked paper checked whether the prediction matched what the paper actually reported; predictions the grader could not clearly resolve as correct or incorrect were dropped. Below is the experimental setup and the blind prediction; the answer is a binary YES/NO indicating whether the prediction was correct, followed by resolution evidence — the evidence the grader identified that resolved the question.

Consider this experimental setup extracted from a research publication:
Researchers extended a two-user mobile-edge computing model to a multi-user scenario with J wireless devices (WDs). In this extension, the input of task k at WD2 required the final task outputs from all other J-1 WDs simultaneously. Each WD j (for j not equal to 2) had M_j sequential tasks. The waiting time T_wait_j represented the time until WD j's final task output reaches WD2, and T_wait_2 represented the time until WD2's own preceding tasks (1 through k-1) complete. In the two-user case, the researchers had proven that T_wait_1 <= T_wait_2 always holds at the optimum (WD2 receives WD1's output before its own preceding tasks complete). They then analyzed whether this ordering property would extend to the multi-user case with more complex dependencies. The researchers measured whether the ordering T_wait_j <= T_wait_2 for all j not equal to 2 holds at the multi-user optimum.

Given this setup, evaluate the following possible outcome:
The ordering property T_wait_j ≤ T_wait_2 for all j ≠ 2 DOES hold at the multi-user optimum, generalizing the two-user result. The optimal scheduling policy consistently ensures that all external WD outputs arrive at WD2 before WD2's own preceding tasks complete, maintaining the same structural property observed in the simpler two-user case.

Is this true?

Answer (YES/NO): YES